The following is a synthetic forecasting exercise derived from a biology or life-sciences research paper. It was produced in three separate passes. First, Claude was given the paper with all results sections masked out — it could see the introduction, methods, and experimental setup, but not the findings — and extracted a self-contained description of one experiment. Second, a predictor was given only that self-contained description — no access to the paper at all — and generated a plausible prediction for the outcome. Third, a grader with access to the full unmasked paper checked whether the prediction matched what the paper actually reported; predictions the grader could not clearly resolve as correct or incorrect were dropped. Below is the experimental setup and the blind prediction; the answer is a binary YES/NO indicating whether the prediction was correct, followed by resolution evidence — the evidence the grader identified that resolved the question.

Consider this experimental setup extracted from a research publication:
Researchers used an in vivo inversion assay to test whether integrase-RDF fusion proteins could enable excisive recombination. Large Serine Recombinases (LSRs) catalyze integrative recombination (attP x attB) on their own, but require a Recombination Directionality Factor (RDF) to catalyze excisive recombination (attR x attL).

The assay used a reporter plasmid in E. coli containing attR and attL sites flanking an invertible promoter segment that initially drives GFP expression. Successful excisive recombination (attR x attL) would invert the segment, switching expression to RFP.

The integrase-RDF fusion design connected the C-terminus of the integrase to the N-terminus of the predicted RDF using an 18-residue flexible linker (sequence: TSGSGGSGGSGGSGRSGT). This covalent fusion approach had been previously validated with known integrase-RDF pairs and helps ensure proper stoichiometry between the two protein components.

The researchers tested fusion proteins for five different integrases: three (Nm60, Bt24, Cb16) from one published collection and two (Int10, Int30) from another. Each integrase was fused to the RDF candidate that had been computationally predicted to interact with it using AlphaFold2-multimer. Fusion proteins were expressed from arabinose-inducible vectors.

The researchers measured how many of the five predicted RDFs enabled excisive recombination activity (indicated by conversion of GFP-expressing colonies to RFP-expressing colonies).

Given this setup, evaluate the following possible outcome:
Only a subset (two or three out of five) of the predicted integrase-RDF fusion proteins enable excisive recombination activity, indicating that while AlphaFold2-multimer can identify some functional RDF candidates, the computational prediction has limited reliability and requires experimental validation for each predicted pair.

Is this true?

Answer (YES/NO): NO